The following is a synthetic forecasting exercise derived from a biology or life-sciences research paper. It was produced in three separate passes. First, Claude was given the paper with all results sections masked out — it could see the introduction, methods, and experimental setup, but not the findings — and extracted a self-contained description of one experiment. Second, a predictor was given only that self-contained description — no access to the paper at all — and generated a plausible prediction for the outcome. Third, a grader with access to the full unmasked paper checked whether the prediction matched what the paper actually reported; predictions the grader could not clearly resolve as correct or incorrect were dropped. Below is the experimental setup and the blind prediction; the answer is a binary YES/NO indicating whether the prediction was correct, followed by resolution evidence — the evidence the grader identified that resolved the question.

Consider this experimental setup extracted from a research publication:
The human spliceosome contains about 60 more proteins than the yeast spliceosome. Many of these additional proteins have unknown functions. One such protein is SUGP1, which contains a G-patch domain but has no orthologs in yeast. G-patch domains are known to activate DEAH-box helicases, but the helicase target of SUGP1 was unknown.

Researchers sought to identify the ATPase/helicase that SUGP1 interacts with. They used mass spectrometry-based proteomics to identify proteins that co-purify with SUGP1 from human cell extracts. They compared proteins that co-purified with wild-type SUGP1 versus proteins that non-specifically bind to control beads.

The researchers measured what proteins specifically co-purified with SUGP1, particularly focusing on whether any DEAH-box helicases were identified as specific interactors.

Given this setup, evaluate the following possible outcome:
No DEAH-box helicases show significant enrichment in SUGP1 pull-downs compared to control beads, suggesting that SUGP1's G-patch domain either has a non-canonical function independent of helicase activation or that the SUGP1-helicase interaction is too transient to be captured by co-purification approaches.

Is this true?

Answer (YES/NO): NO